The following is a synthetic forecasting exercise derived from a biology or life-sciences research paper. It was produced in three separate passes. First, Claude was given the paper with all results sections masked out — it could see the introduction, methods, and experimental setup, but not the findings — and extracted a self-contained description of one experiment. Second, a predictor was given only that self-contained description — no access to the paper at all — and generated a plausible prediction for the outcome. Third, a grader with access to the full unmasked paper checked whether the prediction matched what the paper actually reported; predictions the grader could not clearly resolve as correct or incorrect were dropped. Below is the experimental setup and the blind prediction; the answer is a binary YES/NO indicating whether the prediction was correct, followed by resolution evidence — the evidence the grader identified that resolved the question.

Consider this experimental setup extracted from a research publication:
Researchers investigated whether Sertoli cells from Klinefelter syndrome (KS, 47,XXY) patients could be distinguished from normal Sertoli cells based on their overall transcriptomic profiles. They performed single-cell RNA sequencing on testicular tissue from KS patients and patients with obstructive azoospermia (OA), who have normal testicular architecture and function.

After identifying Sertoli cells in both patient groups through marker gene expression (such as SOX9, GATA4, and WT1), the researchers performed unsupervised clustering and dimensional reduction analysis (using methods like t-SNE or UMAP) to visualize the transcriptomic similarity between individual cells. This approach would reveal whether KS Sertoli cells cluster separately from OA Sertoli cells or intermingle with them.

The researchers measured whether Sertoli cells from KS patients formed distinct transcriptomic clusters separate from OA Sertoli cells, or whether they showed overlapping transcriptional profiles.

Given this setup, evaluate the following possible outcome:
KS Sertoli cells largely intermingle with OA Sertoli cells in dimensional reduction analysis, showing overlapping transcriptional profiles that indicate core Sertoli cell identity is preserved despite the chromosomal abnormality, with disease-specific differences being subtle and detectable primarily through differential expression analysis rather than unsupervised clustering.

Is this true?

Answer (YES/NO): NO